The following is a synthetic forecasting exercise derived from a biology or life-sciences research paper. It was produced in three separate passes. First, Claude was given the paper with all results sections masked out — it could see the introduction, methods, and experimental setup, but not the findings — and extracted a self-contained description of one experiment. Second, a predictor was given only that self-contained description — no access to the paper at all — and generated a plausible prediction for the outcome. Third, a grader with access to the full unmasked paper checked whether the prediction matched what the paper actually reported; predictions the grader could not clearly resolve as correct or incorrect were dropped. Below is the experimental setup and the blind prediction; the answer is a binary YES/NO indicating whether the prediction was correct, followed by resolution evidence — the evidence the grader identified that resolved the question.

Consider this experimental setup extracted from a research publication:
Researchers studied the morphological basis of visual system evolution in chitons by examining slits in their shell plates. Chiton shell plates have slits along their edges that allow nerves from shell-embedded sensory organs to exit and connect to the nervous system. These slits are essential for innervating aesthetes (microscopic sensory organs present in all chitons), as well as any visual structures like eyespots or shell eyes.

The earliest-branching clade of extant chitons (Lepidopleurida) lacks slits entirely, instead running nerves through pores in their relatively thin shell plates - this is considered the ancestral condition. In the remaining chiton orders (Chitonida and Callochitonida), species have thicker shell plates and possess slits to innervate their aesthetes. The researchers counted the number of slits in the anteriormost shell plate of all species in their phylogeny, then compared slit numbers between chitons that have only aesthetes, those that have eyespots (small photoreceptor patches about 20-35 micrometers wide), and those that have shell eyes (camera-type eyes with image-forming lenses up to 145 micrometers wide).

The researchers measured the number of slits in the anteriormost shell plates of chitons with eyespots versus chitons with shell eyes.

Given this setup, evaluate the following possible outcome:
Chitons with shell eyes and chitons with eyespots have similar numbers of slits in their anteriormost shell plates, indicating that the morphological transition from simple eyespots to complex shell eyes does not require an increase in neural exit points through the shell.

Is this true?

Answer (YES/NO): NO